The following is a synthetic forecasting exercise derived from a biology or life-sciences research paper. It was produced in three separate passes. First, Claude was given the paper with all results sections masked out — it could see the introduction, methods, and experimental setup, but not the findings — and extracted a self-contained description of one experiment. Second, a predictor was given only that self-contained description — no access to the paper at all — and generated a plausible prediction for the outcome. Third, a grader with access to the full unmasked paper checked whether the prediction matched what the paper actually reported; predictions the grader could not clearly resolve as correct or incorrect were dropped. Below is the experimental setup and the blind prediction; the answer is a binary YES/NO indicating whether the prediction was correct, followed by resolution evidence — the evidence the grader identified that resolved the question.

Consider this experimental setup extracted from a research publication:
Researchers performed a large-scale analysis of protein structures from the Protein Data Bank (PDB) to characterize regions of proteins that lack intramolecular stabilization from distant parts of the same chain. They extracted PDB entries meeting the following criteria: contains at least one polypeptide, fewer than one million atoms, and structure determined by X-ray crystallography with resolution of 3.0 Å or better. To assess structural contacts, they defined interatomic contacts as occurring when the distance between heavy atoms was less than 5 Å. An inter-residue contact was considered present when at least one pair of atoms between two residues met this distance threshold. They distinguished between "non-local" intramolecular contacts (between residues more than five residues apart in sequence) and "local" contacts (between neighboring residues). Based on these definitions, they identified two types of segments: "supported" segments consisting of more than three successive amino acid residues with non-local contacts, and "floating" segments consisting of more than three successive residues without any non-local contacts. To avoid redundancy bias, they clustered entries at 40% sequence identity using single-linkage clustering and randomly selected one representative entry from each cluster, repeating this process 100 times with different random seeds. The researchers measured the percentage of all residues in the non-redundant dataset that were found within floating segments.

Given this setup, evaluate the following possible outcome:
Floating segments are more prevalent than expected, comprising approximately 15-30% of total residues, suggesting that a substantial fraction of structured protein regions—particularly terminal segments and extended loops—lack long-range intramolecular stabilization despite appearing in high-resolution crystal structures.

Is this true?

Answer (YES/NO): NO